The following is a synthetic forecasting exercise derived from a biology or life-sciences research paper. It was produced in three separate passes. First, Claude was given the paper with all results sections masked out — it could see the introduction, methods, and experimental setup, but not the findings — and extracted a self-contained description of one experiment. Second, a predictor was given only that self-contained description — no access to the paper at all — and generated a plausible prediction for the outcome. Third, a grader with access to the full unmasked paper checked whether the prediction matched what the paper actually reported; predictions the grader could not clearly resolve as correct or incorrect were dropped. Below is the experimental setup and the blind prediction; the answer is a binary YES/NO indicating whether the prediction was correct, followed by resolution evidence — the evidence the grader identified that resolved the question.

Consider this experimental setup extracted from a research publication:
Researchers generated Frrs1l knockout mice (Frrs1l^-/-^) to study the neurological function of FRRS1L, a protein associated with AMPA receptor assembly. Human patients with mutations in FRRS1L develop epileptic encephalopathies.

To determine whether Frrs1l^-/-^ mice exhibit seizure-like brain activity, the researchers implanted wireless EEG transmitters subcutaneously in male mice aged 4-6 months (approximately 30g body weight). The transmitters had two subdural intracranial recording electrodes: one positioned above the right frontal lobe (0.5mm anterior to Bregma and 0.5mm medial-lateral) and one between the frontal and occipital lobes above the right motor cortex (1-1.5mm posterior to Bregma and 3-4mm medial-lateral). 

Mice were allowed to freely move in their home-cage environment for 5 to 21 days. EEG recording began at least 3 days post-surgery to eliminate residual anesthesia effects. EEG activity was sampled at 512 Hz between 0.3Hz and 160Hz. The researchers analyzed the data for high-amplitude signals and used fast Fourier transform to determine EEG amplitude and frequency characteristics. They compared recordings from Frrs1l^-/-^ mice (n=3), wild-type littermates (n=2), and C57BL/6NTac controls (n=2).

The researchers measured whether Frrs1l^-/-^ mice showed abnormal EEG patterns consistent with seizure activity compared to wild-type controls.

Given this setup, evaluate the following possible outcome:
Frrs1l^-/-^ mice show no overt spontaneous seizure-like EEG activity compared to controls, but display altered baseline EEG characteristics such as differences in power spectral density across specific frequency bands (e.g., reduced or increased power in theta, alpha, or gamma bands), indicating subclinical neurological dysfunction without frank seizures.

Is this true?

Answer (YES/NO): NO